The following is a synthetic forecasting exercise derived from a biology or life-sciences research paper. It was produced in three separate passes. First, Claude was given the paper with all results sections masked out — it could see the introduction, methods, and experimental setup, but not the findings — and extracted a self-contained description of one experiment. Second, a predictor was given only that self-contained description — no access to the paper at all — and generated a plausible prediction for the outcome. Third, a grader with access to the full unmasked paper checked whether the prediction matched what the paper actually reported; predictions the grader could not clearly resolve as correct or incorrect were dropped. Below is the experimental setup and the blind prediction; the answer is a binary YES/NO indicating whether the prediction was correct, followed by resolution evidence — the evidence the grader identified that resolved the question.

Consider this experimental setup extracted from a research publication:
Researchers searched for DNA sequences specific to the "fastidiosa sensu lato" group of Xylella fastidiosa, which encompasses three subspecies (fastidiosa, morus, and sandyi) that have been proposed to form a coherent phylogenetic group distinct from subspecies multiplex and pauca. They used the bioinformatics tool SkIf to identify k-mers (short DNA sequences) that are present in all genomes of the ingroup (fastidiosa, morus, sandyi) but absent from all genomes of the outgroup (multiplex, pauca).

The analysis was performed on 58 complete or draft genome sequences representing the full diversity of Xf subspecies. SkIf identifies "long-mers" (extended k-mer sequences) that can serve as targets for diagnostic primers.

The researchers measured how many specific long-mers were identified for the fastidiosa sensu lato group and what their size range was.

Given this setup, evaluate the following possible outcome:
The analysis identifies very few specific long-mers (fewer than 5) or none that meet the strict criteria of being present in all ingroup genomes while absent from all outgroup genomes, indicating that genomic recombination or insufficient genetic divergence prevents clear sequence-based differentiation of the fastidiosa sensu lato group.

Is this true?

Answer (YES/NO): NO